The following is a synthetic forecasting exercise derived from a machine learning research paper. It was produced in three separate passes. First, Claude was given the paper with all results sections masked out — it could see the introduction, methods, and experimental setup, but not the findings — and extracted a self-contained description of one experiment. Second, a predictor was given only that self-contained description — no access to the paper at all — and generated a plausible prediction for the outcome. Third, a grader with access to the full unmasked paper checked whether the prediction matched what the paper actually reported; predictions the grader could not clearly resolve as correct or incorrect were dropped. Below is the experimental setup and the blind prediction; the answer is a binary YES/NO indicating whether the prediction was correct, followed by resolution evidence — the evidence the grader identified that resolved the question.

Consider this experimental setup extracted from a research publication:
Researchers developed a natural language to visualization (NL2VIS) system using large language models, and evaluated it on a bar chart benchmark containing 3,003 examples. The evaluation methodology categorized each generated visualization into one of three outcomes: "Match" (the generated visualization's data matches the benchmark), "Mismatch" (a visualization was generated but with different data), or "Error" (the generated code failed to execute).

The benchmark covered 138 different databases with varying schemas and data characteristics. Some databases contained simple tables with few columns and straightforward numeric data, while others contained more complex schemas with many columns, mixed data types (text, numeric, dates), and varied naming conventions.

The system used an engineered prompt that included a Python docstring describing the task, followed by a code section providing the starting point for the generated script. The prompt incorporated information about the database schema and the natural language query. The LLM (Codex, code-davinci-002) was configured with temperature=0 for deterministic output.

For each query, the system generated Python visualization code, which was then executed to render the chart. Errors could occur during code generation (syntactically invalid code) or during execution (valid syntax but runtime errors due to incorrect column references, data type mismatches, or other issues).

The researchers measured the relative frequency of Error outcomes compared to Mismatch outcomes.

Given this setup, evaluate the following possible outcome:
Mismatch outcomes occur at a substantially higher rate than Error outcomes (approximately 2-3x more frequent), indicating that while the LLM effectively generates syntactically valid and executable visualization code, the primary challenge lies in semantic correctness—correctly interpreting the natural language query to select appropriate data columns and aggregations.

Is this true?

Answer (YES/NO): NO